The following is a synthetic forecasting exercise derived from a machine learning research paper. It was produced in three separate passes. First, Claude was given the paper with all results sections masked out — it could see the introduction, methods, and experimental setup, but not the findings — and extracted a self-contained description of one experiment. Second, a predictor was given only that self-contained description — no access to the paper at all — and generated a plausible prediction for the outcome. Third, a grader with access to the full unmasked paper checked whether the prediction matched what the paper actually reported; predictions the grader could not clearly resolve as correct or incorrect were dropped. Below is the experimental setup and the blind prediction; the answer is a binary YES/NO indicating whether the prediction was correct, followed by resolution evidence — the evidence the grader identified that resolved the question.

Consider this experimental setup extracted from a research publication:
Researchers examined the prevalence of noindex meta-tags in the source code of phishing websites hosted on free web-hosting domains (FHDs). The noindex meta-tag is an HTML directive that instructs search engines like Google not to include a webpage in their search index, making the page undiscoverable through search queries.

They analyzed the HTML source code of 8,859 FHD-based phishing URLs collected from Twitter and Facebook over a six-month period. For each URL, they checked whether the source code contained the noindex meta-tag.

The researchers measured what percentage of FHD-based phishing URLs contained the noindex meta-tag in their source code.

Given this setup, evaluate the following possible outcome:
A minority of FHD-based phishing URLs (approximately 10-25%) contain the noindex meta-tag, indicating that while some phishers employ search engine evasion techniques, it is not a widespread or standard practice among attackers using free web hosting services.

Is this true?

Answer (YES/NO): NO